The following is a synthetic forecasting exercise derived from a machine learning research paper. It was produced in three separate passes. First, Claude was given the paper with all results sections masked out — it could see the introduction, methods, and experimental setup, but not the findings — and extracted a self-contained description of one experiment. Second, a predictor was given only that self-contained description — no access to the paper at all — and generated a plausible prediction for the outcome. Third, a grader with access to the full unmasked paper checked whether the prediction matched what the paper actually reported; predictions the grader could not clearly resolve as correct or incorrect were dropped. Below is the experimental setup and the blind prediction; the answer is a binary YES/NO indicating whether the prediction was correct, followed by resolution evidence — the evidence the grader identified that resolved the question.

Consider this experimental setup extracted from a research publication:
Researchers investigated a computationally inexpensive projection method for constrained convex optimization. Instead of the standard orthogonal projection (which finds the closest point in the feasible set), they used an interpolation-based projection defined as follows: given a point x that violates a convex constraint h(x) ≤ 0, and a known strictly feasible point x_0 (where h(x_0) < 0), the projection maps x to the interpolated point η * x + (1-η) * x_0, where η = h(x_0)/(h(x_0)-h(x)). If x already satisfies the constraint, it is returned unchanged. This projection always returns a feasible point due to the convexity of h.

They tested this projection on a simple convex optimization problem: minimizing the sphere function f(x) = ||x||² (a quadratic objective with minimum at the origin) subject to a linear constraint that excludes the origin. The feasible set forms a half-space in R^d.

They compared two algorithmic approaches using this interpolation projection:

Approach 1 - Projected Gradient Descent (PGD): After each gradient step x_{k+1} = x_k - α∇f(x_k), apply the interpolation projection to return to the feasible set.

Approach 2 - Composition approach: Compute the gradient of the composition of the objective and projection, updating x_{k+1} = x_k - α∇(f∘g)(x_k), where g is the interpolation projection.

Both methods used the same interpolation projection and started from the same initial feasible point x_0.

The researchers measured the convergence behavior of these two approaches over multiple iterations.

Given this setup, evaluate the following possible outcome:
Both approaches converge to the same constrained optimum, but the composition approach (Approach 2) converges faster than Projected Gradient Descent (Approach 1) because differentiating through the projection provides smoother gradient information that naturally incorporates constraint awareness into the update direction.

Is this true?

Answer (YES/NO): NO